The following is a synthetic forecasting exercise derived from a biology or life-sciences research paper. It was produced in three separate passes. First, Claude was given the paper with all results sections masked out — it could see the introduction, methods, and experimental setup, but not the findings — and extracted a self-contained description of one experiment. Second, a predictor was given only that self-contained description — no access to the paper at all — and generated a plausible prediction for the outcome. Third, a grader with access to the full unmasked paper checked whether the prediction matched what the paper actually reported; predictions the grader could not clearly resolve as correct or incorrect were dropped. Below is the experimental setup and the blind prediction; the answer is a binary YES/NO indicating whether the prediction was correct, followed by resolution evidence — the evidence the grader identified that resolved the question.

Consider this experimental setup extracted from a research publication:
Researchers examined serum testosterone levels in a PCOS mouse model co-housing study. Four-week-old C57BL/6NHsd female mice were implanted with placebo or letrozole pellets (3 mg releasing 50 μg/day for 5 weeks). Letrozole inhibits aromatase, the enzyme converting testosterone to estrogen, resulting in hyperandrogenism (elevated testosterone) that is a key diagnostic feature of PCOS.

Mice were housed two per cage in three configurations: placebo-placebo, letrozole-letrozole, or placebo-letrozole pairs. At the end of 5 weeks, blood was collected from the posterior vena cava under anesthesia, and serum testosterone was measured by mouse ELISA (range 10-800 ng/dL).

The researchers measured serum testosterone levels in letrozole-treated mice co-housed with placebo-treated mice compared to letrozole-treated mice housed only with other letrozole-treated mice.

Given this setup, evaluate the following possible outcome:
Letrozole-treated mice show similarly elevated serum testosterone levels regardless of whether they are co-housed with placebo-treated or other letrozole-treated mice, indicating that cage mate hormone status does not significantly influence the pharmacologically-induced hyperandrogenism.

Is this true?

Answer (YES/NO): NO